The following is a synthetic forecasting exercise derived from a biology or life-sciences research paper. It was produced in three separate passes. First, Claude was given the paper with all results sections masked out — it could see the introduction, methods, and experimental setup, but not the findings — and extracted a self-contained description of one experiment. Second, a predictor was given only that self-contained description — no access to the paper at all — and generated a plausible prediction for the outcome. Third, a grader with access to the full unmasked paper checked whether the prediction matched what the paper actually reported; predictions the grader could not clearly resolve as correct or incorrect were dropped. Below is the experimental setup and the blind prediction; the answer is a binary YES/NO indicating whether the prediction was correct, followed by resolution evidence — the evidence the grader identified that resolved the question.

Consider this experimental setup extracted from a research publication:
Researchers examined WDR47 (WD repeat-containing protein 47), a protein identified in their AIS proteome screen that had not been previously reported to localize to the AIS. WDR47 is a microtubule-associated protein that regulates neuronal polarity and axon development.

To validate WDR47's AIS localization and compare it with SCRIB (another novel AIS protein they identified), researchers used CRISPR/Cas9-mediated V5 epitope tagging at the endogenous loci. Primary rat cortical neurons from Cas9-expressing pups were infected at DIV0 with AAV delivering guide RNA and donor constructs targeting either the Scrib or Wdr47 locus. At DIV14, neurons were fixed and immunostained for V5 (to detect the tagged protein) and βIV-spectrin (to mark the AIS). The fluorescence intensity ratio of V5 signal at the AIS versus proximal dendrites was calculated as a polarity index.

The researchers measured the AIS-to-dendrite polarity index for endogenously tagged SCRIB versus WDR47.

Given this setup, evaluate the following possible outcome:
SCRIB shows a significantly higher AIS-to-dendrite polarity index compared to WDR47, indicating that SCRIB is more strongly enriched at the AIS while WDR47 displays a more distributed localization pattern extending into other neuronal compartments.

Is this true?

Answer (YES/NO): YES